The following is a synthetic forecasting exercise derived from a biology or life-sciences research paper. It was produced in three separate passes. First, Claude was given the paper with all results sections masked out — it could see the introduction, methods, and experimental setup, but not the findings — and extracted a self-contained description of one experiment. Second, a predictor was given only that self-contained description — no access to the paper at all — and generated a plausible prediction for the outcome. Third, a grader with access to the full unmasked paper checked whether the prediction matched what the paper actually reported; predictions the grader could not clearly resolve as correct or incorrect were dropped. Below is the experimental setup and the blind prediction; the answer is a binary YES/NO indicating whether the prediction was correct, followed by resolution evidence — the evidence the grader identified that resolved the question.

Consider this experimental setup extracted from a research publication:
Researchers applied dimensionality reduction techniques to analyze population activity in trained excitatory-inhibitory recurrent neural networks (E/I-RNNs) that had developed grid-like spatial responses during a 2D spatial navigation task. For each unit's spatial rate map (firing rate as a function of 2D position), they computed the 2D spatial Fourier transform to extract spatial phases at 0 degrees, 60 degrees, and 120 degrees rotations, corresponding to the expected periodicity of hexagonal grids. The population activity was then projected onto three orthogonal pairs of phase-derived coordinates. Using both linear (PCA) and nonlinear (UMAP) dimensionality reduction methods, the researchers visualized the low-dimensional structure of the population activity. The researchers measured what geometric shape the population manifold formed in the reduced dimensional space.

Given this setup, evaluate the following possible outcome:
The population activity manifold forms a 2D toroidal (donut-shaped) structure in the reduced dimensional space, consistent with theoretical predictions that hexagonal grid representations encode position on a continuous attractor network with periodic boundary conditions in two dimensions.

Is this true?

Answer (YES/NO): YES